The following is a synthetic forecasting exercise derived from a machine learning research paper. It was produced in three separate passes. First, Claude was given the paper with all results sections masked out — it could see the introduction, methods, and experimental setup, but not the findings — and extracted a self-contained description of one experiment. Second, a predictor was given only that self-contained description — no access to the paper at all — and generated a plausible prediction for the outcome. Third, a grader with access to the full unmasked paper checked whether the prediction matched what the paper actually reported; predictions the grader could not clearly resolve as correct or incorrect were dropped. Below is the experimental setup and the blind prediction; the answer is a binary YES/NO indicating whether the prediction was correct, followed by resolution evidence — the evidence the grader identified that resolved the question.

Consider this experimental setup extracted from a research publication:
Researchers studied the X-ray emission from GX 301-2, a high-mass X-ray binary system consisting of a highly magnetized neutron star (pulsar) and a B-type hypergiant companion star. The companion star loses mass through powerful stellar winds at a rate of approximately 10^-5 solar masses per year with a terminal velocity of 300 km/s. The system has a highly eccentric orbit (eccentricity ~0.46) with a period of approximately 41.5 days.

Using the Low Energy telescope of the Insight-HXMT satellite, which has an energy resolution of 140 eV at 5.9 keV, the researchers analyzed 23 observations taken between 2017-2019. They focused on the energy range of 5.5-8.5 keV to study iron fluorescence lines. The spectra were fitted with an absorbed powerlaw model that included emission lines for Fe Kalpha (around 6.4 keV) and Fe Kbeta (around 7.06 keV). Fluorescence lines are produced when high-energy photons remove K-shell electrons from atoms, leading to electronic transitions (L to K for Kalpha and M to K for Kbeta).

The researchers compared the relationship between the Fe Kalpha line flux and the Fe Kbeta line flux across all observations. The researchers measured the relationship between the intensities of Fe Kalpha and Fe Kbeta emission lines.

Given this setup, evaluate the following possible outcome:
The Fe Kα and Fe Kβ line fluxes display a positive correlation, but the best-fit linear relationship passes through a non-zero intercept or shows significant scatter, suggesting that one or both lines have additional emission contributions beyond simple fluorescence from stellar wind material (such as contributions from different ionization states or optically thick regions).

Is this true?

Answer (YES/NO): NO